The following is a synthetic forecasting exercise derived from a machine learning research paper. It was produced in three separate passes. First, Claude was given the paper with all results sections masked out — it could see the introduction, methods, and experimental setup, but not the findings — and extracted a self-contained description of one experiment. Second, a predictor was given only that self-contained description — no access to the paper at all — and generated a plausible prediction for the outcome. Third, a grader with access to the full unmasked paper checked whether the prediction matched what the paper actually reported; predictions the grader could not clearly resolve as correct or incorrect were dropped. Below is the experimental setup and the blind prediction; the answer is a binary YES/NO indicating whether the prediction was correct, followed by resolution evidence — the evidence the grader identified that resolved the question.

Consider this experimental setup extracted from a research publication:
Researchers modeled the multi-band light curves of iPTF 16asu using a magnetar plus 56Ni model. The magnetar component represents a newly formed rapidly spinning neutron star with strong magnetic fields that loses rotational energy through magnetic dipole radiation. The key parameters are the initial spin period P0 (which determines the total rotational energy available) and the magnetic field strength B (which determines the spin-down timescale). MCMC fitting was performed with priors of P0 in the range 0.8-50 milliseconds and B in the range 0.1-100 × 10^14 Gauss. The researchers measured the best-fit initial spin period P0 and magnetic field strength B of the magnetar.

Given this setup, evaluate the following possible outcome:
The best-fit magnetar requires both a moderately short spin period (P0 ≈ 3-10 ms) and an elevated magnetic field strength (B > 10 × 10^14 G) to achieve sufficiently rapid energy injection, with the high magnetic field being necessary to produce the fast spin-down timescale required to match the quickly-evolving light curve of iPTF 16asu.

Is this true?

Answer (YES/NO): NO